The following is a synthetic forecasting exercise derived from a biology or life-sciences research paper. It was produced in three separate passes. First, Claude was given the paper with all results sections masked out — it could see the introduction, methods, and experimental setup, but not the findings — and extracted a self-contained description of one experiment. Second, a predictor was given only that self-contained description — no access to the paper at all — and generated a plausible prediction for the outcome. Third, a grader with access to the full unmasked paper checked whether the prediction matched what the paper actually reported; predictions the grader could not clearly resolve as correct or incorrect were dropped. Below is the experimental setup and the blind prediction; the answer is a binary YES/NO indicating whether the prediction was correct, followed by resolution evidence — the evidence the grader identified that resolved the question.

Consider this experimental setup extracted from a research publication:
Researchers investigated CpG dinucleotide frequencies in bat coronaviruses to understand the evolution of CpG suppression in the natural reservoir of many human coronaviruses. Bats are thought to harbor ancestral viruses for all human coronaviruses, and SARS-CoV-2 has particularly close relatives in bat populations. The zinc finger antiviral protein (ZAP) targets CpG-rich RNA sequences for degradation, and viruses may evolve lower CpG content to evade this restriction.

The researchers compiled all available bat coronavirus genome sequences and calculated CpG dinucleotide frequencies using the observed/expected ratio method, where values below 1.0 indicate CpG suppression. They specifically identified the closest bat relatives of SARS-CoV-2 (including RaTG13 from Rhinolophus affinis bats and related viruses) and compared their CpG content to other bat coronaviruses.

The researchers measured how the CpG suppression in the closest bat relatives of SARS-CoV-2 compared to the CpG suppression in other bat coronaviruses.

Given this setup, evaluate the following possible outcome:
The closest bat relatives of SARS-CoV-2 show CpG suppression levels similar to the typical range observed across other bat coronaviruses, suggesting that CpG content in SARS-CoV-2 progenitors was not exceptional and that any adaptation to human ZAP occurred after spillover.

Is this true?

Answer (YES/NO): NO